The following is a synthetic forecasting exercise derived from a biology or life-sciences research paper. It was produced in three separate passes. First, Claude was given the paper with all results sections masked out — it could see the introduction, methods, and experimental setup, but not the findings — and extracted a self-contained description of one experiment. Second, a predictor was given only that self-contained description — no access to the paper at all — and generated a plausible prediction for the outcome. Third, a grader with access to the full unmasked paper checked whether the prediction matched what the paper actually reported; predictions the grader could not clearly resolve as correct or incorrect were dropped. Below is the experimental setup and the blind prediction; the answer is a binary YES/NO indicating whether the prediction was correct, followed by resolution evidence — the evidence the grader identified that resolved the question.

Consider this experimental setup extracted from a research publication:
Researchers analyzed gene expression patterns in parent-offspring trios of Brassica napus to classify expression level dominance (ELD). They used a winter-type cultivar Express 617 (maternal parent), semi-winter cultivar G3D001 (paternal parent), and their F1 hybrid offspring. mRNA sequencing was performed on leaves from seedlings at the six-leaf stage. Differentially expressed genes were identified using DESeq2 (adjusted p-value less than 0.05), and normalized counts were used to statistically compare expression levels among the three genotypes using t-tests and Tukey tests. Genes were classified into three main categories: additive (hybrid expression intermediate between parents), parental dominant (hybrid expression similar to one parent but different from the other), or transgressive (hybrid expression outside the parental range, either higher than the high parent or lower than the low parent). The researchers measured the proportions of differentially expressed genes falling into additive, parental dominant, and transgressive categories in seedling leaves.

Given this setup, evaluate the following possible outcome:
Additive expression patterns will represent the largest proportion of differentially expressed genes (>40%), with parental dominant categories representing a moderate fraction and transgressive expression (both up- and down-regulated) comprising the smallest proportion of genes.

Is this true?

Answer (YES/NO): NO